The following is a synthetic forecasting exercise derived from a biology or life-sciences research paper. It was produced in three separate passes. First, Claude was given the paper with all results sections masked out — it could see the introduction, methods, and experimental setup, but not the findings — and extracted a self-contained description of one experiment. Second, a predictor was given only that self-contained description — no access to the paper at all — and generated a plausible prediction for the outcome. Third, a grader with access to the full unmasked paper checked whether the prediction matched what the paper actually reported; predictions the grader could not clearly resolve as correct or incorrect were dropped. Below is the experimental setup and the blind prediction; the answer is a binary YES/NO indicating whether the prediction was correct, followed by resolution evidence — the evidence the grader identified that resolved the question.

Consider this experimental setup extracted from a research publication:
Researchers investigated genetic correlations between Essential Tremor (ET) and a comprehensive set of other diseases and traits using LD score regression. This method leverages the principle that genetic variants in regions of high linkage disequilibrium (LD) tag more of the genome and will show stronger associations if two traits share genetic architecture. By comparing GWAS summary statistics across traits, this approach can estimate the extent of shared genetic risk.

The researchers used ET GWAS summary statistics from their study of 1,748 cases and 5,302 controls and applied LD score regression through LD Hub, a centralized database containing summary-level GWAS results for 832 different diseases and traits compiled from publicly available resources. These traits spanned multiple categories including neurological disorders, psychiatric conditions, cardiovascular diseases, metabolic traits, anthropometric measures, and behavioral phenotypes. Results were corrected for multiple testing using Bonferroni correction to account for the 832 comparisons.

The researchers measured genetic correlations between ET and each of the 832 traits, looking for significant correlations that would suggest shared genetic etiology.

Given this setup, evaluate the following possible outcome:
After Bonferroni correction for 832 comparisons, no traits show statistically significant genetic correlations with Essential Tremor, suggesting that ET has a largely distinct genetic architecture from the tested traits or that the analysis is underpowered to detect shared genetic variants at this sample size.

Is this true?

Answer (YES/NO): YES